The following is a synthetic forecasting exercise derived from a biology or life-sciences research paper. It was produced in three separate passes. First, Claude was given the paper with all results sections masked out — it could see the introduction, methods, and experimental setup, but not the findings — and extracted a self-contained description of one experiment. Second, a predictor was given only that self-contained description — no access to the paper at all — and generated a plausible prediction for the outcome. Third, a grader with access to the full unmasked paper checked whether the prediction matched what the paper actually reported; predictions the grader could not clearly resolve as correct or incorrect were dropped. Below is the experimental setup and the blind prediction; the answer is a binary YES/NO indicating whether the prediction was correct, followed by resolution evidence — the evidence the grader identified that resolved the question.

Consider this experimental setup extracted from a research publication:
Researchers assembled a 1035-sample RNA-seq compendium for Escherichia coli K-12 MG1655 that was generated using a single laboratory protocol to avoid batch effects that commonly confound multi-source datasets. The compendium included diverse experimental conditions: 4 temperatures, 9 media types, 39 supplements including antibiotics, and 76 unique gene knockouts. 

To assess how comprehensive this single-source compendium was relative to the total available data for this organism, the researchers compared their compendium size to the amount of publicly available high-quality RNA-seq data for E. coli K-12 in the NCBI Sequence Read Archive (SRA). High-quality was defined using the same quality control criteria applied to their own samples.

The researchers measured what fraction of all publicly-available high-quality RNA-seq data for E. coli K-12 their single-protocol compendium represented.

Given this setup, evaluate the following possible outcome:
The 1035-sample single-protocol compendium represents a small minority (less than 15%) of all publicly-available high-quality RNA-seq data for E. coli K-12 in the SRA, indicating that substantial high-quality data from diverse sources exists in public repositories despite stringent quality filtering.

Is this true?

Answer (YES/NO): NO